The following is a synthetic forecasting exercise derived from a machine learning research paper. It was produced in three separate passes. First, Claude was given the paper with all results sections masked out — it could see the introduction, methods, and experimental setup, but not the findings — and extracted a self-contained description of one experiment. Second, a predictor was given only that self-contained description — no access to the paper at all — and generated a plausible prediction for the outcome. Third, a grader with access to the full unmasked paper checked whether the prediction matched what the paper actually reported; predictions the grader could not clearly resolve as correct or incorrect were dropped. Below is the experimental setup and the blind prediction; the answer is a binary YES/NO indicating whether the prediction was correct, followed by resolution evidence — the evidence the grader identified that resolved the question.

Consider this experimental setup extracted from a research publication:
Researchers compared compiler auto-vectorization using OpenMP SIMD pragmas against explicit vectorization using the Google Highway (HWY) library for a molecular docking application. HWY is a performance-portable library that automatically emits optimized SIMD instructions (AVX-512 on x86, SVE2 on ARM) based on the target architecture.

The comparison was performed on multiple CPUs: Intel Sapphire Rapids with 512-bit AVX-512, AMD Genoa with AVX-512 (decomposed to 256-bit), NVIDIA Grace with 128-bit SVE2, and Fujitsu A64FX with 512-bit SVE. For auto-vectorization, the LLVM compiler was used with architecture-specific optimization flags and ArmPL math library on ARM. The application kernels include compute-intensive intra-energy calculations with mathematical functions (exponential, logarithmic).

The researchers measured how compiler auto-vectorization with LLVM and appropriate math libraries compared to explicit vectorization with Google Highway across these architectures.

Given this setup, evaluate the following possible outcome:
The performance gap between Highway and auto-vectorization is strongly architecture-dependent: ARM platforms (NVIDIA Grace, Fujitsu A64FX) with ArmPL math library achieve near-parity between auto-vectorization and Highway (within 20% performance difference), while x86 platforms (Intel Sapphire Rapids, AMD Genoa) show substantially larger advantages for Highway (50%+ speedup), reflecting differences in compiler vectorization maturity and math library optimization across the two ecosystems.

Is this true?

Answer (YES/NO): NO